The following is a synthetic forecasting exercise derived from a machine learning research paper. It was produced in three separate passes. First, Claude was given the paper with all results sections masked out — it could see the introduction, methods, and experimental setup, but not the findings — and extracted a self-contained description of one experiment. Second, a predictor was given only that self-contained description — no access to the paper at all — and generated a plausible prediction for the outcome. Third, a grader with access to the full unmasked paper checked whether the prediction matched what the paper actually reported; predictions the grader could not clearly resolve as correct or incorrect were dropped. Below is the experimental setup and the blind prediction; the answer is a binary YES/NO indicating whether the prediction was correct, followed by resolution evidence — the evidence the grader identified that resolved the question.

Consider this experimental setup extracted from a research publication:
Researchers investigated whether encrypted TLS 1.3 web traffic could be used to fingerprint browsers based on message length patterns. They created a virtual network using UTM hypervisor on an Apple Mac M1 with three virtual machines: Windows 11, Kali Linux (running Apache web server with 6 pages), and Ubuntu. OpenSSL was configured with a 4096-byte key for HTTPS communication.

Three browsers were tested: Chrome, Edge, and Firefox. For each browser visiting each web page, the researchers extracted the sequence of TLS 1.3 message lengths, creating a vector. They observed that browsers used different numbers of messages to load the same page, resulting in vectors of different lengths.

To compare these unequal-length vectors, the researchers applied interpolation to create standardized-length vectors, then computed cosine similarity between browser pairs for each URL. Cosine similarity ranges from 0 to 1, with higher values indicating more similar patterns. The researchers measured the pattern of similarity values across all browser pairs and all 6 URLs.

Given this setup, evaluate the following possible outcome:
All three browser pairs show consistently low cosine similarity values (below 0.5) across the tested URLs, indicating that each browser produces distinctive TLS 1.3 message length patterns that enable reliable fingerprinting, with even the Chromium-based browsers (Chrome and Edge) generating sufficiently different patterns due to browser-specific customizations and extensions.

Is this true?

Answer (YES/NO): NO